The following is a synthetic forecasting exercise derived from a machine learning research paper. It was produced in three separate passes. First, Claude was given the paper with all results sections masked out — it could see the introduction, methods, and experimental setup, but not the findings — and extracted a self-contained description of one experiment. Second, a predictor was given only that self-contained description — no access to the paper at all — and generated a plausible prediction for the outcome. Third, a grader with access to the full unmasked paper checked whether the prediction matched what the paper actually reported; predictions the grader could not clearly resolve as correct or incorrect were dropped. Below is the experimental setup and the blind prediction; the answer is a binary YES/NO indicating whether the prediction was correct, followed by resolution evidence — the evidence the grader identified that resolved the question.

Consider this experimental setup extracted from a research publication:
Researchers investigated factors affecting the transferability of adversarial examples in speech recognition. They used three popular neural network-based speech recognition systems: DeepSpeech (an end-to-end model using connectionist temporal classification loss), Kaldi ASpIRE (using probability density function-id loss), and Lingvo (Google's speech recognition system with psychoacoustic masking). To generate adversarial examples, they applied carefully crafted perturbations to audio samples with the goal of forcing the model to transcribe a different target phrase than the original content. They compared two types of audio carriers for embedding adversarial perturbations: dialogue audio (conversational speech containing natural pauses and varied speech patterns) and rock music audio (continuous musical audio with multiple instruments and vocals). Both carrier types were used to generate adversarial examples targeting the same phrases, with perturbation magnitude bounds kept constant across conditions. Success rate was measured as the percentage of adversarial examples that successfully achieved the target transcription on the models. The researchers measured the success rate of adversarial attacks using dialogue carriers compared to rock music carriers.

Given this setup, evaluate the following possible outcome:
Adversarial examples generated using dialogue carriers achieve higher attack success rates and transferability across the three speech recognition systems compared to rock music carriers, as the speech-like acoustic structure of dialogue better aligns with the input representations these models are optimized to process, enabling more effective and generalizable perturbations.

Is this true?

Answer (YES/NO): YES